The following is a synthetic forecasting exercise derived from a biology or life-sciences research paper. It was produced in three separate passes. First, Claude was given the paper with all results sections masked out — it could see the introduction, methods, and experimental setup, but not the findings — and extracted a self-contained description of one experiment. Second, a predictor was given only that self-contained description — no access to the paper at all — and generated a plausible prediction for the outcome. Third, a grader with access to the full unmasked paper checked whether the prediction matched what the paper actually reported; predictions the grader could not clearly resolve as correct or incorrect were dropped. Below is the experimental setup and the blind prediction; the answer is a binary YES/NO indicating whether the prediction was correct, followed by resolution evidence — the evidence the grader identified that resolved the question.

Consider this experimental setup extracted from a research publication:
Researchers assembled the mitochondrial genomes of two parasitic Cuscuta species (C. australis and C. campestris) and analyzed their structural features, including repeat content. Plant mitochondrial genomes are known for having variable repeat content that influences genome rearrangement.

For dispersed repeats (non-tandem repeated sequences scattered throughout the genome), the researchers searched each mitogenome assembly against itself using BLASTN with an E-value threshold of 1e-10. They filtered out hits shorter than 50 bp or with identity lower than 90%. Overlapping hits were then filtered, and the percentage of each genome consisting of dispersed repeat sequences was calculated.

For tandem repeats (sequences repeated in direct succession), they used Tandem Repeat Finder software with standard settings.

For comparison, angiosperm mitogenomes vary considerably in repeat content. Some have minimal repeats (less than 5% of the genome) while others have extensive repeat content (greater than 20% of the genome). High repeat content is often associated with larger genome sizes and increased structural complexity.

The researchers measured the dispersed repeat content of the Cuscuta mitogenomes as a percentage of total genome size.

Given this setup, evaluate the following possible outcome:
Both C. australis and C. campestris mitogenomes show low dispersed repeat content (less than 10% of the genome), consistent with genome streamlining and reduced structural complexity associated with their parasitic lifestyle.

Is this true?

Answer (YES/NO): NO